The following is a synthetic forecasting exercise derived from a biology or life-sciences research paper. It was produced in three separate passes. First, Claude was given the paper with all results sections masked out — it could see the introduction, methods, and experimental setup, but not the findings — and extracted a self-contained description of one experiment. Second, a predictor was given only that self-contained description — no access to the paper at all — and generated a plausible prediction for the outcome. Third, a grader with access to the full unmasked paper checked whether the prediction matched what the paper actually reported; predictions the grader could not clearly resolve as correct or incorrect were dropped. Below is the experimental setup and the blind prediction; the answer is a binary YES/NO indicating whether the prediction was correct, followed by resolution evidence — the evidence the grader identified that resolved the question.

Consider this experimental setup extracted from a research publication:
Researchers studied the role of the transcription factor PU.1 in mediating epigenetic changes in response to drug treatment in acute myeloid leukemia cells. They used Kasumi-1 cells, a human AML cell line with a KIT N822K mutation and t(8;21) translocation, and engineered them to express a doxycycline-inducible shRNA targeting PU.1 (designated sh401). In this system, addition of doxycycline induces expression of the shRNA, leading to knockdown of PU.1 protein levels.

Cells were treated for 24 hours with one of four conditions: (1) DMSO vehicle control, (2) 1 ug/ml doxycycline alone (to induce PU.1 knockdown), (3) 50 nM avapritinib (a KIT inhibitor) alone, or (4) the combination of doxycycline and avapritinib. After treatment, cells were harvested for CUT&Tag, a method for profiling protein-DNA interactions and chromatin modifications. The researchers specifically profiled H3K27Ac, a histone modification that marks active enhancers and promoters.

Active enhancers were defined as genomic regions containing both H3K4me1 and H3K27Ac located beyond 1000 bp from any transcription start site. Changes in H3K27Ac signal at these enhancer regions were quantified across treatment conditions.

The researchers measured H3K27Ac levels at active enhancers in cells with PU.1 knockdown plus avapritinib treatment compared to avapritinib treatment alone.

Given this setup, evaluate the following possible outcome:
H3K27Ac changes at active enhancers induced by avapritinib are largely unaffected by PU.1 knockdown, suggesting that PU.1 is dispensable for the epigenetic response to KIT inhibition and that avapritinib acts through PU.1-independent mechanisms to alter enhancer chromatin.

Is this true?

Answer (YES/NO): NO